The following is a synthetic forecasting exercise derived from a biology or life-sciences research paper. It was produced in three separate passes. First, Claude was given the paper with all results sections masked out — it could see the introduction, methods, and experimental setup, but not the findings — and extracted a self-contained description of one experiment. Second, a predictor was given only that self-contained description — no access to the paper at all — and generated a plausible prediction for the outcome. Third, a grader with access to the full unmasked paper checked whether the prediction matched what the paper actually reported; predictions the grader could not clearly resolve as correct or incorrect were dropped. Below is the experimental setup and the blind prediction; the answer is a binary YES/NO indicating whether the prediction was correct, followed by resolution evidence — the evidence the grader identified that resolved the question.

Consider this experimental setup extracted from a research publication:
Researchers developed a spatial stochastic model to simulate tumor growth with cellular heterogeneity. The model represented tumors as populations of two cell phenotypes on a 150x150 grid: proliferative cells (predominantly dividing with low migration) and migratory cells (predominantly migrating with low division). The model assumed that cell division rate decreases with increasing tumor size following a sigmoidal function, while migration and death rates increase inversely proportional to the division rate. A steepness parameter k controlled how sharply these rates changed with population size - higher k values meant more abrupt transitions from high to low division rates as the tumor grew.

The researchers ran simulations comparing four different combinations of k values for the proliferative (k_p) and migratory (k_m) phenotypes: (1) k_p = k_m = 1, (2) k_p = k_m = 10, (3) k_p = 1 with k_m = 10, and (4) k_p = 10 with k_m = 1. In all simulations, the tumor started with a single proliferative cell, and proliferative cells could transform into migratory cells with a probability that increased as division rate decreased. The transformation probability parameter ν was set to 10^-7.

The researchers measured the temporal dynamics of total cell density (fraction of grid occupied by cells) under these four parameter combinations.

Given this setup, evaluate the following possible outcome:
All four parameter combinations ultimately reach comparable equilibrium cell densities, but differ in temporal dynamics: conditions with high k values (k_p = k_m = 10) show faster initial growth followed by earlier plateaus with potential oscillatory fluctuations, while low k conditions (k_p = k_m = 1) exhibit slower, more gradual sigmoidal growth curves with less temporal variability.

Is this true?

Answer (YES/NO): NO